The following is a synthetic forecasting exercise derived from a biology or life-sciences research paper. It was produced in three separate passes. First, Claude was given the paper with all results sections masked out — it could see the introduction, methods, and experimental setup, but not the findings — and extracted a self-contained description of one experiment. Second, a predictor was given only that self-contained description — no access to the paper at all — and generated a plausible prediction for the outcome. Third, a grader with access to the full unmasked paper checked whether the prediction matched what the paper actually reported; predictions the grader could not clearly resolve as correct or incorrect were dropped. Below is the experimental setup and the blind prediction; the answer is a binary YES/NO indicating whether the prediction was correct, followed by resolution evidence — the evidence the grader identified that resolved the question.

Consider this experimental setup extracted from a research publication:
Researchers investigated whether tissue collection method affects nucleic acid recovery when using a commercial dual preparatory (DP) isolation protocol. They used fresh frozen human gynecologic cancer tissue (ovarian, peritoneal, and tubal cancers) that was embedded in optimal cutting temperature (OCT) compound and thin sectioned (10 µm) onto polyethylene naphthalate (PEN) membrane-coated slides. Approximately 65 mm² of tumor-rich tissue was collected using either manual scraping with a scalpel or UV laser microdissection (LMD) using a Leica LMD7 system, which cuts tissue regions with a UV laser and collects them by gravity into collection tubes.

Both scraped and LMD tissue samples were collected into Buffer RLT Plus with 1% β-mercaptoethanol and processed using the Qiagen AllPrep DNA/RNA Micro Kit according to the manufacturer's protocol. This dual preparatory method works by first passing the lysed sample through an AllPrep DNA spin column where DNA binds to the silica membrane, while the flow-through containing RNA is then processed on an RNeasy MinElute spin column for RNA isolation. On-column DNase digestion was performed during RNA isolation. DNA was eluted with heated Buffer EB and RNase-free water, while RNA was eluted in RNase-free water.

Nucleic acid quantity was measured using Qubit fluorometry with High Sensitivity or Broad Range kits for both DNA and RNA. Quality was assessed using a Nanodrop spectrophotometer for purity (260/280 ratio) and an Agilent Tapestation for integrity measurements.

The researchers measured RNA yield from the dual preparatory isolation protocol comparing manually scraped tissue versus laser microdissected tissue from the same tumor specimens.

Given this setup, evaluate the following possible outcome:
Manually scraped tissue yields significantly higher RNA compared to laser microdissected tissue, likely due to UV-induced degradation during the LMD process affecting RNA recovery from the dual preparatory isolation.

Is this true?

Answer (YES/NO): NO